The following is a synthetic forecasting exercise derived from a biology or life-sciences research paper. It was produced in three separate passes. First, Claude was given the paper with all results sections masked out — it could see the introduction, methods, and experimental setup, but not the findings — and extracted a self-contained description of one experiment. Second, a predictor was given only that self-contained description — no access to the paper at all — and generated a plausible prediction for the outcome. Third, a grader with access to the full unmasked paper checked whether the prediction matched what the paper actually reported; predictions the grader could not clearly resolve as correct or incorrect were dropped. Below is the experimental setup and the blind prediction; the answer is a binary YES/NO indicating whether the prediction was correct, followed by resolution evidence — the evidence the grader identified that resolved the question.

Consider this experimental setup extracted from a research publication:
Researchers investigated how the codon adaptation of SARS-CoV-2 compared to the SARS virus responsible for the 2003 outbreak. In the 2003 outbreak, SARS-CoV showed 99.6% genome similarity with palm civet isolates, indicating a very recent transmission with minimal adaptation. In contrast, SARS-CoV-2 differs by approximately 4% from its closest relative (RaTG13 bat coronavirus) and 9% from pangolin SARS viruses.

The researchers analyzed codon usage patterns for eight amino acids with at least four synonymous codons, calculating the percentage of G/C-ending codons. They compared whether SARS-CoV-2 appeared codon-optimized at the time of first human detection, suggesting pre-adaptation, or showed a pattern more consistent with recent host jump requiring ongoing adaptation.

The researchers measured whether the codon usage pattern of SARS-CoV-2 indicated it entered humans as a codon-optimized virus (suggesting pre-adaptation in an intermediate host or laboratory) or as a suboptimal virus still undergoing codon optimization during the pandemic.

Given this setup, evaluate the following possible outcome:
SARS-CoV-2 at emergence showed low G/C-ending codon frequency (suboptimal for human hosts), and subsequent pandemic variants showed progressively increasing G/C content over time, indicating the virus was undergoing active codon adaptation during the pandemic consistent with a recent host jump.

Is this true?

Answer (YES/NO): NO